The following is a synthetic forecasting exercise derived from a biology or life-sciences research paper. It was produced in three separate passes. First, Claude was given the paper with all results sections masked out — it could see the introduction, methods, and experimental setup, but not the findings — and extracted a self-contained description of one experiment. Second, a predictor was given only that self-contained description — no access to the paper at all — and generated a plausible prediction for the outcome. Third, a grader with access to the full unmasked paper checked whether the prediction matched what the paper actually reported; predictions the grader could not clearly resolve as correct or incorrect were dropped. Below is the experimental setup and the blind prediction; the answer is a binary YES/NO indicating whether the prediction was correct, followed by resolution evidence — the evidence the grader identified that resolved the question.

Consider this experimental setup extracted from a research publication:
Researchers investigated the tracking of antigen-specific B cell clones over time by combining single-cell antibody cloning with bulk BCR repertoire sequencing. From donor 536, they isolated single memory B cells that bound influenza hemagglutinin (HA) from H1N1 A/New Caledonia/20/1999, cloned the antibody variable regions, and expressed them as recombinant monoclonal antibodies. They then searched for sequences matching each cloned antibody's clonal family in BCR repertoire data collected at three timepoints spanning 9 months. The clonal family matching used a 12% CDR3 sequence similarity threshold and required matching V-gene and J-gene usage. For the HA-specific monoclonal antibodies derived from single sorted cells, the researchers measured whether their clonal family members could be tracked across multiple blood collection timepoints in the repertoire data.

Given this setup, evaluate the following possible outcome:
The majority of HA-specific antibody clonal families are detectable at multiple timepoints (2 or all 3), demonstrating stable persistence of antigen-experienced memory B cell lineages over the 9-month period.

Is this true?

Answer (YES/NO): NO